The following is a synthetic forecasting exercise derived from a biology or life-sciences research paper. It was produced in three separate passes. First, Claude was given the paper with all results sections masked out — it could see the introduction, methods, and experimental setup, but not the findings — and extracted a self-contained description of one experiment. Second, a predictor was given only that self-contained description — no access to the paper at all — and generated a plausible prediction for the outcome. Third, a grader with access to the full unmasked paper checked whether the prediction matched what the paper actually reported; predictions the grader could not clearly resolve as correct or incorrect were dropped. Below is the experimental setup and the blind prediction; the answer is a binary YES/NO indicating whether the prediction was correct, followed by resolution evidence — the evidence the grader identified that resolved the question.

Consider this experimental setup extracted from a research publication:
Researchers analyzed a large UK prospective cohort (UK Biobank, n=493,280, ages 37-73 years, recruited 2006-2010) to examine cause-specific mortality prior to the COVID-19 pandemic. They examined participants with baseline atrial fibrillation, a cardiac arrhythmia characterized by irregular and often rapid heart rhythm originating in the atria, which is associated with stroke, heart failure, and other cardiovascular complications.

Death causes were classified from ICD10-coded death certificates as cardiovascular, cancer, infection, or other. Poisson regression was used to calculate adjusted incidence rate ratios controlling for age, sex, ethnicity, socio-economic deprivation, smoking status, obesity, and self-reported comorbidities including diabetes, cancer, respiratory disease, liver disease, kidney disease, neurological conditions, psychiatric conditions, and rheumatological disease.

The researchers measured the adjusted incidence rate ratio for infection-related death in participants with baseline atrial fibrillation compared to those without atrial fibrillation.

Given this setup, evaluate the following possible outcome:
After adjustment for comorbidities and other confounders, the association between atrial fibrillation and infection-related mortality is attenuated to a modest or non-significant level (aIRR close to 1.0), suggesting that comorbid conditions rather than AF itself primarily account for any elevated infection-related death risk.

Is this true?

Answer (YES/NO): YES